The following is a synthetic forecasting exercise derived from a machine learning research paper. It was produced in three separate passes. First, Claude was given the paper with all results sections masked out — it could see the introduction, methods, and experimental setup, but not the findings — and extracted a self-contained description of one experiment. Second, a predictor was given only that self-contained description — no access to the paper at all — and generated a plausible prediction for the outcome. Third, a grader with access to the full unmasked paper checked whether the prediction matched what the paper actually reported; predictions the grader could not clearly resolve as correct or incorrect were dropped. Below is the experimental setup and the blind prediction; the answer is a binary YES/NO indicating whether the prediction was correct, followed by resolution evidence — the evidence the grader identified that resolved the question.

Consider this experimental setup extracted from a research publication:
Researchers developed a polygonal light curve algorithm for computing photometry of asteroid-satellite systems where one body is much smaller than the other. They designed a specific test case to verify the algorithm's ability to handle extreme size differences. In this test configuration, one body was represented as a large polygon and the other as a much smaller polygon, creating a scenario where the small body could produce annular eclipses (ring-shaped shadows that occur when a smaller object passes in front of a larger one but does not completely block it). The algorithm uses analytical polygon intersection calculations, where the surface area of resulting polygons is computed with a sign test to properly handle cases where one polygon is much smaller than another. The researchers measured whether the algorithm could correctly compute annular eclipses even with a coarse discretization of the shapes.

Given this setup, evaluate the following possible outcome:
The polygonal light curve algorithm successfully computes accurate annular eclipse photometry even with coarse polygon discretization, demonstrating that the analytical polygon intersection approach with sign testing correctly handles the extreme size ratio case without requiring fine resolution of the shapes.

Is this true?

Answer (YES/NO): YES